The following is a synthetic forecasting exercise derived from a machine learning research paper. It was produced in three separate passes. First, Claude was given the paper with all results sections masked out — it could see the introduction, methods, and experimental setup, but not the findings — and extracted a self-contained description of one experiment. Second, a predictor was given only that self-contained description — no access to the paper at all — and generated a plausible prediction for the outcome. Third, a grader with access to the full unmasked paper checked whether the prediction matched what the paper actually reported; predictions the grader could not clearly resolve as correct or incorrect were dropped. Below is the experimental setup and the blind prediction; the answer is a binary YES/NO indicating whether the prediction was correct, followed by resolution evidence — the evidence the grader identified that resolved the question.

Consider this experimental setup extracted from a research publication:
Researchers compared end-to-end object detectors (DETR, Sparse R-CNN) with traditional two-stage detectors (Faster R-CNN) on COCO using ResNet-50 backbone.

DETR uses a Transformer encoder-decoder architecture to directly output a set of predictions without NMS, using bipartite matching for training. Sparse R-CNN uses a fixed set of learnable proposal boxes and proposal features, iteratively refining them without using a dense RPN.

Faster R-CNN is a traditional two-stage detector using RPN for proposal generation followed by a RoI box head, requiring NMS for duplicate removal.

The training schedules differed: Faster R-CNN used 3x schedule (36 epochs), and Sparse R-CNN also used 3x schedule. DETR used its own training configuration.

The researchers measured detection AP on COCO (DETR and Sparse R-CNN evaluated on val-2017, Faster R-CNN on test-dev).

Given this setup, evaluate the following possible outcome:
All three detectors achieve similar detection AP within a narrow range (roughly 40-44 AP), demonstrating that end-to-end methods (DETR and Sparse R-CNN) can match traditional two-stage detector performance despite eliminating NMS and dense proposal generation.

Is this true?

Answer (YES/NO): YES